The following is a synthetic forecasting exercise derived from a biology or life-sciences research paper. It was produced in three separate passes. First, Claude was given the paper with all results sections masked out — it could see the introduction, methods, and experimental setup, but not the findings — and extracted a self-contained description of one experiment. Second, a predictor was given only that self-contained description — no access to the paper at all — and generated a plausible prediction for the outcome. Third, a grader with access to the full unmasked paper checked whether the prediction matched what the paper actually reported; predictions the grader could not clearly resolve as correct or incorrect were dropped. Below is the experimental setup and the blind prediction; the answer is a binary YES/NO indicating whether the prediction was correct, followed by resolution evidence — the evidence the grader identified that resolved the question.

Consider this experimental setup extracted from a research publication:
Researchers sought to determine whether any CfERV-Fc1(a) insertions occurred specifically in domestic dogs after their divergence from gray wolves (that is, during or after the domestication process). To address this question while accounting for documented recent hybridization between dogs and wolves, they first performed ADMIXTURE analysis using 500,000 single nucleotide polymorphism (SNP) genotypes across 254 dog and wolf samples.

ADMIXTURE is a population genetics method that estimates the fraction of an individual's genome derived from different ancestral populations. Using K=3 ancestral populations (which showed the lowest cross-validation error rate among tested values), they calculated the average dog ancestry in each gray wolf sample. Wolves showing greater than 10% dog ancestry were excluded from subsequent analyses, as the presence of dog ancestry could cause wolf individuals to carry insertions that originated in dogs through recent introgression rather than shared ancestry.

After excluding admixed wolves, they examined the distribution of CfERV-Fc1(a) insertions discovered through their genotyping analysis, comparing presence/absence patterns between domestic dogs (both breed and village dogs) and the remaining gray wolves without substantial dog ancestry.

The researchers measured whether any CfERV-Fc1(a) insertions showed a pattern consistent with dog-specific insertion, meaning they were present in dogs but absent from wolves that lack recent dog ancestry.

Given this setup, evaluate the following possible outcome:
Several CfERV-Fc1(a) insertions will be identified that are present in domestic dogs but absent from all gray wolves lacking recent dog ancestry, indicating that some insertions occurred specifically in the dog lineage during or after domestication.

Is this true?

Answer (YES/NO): NO